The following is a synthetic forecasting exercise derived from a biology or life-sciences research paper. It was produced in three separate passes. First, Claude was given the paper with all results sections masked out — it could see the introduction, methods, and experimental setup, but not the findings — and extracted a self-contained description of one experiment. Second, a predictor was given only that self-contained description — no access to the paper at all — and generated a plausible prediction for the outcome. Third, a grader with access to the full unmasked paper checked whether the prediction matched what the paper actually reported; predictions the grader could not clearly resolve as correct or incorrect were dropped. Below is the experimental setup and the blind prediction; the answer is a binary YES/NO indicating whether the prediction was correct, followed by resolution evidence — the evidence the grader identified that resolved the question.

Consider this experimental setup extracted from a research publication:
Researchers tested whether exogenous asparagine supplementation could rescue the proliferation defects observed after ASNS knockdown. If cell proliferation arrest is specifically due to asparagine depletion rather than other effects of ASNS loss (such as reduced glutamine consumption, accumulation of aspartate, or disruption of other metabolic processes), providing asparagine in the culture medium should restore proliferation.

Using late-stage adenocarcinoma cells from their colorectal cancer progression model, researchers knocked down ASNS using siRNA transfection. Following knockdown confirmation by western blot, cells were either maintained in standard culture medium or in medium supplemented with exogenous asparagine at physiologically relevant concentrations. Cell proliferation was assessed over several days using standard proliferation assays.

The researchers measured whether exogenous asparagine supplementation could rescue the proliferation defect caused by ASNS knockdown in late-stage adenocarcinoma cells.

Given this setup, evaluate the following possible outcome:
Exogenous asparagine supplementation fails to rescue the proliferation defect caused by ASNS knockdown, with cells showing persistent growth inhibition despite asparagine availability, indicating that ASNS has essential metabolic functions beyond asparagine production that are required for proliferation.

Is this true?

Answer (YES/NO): NO